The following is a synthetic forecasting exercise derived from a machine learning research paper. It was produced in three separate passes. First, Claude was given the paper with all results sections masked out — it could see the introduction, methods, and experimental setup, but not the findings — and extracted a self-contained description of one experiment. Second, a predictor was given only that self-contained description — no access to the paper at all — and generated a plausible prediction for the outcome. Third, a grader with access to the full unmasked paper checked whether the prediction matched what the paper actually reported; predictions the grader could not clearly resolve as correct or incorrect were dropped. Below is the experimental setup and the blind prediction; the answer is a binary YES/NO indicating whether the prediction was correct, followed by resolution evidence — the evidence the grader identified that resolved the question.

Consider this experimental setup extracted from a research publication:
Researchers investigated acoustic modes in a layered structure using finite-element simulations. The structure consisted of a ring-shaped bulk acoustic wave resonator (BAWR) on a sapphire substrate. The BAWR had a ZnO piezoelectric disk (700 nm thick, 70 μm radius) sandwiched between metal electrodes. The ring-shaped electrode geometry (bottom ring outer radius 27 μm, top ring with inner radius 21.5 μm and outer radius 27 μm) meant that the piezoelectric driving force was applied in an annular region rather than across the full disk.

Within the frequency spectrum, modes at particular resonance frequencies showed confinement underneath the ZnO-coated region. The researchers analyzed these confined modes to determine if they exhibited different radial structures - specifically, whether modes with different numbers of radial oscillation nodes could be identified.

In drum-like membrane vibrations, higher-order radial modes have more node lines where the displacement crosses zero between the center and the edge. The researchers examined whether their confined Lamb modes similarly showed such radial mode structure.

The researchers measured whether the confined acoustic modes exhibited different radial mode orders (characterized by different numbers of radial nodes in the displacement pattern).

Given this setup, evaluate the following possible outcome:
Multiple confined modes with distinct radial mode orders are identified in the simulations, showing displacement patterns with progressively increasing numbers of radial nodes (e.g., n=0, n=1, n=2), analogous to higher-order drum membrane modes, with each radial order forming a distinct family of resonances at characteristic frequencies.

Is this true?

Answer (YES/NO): YES